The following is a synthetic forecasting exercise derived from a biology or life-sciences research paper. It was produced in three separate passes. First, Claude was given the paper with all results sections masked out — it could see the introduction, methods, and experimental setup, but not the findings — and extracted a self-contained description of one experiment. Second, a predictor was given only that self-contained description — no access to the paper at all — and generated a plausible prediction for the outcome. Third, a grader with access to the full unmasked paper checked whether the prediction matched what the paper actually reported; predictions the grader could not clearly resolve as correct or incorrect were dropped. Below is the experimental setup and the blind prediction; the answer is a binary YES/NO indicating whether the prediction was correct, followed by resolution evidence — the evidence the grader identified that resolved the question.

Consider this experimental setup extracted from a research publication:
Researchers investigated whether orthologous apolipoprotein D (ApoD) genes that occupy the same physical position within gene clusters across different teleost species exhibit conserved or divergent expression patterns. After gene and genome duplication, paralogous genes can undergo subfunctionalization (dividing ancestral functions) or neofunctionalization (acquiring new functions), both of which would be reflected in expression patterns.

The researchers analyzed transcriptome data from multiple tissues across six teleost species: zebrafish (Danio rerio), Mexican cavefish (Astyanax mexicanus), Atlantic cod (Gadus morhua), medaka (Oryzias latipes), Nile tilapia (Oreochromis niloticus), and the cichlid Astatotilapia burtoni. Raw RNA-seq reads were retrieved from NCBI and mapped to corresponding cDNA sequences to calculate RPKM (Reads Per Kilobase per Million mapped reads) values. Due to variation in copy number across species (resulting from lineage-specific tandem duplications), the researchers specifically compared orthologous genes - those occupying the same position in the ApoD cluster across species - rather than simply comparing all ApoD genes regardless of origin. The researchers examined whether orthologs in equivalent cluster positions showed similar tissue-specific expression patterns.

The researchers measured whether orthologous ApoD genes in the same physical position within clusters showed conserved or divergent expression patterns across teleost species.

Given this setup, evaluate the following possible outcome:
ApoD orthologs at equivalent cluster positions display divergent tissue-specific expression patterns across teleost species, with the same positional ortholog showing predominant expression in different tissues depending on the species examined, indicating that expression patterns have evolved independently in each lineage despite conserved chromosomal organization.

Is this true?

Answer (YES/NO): NO